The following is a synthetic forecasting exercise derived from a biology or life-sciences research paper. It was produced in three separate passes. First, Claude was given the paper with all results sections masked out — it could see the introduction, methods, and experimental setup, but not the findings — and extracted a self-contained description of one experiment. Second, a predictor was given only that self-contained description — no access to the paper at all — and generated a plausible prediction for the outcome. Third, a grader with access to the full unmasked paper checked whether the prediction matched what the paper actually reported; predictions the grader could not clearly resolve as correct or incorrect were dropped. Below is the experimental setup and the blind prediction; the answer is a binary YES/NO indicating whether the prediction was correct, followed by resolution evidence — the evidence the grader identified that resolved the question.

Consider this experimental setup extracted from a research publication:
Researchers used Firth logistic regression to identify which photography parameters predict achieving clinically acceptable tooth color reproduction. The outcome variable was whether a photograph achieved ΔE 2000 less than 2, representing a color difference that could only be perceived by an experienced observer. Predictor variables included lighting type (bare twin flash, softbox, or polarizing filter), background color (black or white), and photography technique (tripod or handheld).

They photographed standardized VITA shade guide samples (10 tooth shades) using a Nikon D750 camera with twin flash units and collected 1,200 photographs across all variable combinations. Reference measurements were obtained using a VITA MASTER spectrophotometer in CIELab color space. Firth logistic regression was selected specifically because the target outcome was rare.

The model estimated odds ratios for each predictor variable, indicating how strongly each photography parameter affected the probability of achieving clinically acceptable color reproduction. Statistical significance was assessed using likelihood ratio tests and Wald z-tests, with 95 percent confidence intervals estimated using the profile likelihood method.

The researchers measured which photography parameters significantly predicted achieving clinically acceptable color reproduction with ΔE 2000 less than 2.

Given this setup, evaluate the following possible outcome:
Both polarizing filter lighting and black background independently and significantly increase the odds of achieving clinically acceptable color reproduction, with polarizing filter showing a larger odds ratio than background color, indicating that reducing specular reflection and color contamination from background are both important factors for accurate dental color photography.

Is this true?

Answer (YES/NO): NO